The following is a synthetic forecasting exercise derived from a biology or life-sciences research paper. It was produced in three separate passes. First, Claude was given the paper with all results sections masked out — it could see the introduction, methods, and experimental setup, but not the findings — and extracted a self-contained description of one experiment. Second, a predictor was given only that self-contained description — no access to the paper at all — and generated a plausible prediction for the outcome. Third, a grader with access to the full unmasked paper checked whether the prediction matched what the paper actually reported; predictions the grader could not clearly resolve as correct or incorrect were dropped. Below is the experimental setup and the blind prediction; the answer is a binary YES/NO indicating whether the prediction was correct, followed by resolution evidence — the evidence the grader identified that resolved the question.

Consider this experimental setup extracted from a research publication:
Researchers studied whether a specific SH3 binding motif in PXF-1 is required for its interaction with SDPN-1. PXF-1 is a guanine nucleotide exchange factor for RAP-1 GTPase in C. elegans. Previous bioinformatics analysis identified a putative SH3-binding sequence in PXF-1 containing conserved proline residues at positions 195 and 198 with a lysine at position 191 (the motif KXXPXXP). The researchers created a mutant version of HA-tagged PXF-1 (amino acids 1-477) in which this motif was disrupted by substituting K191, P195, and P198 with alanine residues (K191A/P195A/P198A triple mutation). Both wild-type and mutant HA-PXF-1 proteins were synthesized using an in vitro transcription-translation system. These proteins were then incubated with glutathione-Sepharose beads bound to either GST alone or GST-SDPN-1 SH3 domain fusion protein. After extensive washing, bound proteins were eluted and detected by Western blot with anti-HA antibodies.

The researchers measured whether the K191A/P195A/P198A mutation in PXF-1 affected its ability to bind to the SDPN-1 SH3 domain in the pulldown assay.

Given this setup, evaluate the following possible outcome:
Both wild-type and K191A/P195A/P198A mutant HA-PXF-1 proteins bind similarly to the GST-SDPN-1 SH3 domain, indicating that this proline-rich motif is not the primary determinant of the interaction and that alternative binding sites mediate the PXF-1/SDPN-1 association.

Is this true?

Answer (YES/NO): NO